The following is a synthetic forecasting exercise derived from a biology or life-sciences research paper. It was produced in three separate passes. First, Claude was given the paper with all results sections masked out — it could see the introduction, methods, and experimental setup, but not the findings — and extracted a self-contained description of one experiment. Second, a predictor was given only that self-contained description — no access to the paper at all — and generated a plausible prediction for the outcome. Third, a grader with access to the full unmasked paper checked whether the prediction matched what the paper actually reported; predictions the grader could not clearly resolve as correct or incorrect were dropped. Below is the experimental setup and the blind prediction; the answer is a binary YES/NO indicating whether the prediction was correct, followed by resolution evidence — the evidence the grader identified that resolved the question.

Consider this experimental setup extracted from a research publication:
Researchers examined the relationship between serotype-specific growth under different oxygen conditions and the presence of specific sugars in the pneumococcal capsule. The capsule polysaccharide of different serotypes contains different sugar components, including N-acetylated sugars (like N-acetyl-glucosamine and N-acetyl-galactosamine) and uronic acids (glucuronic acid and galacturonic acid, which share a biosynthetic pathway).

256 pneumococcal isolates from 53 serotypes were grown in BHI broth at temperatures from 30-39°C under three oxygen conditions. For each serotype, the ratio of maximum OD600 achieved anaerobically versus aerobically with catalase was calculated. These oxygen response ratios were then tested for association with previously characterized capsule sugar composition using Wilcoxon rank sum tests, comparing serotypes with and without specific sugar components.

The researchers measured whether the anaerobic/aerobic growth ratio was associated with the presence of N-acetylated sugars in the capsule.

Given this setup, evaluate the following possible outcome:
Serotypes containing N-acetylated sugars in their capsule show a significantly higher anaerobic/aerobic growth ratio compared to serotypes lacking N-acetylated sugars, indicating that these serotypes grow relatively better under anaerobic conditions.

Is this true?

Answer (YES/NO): NO